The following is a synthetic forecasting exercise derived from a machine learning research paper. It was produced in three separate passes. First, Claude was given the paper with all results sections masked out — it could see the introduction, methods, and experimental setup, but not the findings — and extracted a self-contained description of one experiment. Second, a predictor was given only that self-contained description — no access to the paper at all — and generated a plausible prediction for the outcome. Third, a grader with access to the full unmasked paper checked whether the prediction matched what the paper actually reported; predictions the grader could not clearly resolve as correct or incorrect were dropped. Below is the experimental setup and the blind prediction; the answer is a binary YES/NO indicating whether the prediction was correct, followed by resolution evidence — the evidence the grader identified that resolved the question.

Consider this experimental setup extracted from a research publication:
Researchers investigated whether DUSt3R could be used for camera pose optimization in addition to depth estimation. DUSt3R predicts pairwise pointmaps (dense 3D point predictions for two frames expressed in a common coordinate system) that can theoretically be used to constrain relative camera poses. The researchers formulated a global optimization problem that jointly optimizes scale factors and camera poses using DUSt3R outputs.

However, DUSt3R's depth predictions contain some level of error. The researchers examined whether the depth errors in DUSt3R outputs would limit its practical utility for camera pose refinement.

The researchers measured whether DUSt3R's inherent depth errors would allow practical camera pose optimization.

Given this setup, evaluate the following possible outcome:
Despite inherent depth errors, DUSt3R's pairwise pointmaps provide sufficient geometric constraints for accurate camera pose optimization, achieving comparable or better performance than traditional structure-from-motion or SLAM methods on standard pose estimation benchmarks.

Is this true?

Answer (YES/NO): NO